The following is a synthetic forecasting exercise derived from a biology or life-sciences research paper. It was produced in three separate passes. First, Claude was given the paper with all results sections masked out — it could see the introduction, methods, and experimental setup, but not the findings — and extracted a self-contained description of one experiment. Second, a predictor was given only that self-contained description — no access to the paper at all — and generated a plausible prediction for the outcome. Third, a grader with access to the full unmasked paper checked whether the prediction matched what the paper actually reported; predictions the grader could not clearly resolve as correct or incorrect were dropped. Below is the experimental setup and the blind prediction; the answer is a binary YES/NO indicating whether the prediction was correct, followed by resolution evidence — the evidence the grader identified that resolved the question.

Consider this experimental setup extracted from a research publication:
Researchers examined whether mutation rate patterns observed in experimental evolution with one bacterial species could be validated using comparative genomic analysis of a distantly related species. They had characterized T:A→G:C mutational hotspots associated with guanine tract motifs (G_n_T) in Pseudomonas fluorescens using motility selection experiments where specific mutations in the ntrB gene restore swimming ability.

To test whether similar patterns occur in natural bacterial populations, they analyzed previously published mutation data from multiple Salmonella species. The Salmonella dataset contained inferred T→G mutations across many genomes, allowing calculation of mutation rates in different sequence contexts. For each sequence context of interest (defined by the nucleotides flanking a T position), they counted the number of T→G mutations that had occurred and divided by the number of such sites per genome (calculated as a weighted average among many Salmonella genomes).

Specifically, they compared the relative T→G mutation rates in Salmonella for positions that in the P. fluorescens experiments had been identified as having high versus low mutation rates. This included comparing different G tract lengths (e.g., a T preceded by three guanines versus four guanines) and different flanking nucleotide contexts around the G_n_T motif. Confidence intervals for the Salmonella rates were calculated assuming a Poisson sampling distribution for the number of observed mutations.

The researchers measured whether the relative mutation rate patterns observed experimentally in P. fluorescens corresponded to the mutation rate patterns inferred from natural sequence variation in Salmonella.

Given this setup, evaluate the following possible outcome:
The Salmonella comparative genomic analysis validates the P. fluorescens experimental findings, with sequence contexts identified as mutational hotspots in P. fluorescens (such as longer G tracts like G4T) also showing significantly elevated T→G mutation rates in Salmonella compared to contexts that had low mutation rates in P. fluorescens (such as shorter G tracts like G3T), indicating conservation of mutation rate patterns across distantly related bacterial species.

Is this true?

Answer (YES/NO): YES